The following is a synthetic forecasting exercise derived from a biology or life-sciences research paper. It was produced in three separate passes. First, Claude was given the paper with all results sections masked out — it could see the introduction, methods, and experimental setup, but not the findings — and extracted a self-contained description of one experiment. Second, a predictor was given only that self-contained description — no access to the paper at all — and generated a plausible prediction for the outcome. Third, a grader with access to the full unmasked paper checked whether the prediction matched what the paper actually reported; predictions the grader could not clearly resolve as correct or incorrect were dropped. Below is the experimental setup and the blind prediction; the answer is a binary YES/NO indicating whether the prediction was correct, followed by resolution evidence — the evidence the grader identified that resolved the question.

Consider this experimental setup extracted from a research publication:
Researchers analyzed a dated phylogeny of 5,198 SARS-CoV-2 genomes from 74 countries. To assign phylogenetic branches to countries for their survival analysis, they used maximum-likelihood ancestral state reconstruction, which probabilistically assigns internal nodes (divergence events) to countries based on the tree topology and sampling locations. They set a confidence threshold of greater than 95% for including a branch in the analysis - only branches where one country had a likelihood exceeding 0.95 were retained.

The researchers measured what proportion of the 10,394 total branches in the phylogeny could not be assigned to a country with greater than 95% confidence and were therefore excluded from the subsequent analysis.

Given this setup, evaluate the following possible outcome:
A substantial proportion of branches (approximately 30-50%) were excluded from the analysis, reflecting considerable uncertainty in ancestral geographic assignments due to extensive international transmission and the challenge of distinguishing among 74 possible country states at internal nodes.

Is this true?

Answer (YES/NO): NO